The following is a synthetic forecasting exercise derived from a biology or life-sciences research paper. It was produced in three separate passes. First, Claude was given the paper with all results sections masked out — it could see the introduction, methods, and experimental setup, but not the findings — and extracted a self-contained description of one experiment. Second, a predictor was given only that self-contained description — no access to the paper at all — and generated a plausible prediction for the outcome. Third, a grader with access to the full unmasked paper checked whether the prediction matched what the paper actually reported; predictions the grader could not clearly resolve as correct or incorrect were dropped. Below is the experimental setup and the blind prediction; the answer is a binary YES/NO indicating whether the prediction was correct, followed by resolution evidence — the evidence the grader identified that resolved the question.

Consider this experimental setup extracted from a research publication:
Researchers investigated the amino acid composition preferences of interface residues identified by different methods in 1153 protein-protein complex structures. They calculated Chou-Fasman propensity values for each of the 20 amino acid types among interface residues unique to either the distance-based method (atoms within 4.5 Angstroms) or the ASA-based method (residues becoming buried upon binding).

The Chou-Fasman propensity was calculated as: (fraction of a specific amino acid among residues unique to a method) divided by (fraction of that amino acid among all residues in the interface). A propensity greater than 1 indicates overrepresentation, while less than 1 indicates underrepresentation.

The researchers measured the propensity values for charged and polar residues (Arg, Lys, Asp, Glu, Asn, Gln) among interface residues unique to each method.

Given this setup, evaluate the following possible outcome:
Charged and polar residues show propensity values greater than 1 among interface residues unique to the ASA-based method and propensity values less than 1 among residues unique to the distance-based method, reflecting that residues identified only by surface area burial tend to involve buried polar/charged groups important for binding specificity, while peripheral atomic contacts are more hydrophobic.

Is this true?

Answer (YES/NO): YES